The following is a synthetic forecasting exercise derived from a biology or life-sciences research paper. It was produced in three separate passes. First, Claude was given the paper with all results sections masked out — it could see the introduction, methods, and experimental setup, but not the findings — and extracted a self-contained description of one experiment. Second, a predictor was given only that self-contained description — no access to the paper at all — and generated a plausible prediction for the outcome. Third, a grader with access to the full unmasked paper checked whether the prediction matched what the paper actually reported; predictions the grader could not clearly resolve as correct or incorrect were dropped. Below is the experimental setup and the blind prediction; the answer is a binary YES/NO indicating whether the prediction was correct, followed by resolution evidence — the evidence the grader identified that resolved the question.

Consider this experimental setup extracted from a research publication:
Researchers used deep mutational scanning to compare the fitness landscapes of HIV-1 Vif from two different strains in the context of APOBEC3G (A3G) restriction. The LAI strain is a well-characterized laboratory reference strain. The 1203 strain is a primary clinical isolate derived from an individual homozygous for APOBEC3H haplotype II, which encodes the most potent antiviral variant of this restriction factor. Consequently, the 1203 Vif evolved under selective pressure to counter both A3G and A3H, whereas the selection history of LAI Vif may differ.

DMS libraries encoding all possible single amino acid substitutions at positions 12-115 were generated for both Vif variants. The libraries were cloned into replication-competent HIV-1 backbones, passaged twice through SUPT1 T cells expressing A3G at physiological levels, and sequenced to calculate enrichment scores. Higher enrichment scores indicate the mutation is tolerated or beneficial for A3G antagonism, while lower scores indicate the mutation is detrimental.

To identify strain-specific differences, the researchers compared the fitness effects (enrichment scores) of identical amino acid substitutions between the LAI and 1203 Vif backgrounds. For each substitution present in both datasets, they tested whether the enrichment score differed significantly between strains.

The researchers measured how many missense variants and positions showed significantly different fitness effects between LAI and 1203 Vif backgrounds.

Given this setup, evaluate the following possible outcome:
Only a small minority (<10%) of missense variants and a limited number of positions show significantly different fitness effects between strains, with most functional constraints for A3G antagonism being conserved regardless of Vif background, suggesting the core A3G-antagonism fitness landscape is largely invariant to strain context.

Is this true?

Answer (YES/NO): NO